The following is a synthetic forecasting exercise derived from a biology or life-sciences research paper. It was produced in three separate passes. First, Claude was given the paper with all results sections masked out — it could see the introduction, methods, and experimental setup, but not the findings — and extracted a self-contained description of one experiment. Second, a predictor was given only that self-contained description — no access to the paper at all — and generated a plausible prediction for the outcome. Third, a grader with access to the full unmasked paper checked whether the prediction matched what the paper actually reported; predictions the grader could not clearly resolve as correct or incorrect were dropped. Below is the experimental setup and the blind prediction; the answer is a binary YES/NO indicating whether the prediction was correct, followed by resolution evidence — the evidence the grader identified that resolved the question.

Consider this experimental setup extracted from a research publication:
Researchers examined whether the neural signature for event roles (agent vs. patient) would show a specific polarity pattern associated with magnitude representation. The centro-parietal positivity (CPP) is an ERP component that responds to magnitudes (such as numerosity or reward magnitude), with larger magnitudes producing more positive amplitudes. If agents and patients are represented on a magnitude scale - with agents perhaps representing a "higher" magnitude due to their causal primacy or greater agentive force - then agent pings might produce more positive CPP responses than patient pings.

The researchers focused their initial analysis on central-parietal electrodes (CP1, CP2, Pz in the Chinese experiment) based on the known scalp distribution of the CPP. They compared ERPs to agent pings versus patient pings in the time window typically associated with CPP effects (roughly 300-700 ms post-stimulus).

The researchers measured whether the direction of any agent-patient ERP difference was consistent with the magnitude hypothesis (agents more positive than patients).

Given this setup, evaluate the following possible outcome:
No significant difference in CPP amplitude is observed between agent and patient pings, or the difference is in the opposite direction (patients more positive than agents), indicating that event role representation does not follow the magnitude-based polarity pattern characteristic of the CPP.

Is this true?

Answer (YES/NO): YES